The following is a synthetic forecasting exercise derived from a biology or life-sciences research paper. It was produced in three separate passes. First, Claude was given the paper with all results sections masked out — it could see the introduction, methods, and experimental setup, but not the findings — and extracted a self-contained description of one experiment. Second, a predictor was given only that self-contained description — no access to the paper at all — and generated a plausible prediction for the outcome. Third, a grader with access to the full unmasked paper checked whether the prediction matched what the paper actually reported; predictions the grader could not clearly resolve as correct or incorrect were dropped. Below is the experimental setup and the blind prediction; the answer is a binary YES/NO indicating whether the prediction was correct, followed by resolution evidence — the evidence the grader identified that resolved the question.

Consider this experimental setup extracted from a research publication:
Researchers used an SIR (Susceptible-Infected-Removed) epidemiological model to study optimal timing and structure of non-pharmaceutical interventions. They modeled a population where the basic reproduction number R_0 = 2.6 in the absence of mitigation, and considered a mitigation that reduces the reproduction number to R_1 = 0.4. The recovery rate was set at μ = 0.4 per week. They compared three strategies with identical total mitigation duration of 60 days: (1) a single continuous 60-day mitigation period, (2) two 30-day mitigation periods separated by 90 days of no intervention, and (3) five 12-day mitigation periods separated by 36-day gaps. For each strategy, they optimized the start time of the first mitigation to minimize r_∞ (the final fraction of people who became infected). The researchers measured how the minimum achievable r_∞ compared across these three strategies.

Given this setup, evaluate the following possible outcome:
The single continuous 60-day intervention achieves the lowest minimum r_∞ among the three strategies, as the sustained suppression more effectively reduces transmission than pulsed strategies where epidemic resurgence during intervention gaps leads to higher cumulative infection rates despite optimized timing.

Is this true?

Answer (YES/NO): YES